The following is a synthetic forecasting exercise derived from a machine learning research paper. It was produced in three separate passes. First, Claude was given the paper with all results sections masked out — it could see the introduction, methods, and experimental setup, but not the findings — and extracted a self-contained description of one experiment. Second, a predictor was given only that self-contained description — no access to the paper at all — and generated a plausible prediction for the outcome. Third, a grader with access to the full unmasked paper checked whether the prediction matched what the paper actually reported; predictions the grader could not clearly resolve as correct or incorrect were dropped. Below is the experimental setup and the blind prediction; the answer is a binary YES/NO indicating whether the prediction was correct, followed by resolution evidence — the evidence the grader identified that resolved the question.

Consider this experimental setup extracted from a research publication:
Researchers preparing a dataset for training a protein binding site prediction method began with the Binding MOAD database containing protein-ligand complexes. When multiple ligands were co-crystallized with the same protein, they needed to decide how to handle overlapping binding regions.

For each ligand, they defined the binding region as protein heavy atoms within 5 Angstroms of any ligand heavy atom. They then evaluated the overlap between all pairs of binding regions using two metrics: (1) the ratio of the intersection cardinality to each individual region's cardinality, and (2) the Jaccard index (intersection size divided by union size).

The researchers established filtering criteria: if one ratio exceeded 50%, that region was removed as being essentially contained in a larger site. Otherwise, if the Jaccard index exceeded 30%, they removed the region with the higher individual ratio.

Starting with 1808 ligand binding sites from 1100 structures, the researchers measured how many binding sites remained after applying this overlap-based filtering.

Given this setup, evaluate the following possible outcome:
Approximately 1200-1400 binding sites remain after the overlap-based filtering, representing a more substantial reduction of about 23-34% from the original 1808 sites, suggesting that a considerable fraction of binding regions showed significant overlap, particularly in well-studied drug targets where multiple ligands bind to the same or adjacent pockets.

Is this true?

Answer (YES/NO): NO